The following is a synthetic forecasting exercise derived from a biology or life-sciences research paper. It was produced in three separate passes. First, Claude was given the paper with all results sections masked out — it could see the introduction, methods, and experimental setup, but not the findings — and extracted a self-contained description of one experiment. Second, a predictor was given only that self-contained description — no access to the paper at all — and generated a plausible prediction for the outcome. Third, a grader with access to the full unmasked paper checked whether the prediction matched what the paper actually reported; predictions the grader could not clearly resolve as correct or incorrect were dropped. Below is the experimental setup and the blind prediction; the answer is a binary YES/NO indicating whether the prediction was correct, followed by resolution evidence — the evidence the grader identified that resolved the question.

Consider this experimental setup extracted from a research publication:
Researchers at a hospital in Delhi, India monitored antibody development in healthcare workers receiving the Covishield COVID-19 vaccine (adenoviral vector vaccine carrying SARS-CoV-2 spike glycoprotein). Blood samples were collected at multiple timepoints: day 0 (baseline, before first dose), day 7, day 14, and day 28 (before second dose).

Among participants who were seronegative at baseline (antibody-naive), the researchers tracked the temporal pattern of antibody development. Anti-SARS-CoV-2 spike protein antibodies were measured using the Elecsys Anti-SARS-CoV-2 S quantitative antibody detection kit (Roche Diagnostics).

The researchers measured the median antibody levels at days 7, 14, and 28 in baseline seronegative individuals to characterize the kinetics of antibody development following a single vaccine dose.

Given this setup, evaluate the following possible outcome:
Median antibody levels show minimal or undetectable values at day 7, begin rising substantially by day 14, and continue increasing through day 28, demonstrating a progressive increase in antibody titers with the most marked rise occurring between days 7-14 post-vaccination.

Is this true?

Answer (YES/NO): NO